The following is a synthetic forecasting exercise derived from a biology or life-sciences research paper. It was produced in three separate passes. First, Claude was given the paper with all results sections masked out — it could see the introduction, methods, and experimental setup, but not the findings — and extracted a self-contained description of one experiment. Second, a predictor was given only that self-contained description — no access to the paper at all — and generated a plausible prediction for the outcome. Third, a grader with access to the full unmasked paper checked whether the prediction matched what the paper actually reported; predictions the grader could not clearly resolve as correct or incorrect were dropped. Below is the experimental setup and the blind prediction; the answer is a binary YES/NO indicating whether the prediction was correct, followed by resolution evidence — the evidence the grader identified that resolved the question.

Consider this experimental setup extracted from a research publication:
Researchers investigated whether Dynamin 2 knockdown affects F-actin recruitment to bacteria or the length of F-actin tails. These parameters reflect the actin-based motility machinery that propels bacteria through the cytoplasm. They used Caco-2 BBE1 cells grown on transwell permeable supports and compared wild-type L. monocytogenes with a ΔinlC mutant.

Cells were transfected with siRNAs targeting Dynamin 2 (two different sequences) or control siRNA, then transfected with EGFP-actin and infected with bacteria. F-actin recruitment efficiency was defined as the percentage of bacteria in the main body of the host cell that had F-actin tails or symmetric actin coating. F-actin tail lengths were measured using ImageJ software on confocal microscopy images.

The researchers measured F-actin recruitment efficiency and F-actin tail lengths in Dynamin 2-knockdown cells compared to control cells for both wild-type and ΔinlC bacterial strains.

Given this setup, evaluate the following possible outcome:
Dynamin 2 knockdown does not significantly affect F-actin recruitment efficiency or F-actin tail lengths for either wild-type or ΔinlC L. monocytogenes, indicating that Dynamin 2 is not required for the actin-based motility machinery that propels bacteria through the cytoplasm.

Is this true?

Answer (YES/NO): YES